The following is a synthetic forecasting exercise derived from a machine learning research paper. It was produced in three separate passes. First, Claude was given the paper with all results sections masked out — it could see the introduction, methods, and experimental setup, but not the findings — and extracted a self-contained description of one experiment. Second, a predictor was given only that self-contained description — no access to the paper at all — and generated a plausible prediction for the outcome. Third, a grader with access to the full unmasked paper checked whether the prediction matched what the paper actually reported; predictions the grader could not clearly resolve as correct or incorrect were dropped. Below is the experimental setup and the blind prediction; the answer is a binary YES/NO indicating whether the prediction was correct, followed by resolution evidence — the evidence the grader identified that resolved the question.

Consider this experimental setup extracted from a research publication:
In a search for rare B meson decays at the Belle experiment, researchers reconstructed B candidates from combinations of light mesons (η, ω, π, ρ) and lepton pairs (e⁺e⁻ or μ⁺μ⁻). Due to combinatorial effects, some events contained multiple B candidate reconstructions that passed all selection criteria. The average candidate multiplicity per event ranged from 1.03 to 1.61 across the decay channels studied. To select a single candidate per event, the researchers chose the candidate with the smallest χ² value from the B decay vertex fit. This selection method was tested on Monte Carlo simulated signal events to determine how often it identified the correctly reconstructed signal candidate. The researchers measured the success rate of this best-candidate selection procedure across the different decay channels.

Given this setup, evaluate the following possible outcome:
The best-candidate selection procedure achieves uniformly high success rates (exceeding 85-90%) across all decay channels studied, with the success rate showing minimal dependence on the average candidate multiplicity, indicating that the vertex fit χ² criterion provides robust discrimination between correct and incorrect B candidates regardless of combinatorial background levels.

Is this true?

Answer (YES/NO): NO